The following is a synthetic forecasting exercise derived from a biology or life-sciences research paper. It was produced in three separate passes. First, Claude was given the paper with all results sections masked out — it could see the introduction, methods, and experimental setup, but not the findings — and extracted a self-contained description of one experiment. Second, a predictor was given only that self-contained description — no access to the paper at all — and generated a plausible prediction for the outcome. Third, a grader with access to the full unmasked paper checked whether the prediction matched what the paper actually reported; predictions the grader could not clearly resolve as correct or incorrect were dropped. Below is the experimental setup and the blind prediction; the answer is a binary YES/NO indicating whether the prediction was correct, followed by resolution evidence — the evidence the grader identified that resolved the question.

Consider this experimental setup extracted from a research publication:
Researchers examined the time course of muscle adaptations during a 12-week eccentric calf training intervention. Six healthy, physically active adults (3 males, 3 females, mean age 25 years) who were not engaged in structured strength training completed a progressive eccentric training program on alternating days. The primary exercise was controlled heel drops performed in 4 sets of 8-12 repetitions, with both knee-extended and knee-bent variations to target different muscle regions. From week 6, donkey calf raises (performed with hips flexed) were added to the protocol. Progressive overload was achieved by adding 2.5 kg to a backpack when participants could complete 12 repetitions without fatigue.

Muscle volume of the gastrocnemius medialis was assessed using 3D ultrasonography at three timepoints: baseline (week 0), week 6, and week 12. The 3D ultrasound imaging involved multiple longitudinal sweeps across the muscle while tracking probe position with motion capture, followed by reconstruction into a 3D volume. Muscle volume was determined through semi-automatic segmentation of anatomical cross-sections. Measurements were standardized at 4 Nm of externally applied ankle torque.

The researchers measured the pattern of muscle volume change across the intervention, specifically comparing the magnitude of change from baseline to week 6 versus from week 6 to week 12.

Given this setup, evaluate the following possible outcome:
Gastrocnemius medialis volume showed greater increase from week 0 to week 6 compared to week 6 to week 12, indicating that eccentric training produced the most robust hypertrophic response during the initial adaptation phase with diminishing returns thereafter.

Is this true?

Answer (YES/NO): NO